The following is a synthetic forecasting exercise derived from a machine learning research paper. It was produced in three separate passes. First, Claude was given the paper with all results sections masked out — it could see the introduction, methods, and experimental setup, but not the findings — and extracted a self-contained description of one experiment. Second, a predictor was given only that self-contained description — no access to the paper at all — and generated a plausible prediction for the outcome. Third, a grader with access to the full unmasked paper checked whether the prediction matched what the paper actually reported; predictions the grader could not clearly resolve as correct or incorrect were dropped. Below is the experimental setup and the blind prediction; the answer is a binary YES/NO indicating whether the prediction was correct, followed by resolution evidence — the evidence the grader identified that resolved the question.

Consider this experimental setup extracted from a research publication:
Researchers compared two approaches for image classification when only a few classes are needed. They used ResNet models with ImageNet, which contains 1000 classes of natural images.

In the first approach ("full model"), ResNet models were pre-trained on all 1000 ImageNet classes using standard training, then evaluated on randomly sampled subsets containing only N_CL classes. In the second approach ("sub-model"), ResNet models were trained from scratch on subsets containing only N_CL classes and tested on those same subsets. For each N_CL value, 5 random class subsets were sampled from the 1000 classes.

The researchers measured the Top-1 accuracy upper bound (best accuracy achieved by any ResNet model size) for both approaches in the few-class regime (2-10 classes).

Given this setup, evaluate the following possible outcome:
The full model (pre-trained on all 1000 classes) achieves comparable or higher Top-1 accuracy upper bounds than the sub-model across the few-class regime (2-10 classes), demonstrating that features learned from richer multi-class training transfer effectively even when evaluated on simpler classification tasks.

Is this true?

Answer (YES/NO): NO